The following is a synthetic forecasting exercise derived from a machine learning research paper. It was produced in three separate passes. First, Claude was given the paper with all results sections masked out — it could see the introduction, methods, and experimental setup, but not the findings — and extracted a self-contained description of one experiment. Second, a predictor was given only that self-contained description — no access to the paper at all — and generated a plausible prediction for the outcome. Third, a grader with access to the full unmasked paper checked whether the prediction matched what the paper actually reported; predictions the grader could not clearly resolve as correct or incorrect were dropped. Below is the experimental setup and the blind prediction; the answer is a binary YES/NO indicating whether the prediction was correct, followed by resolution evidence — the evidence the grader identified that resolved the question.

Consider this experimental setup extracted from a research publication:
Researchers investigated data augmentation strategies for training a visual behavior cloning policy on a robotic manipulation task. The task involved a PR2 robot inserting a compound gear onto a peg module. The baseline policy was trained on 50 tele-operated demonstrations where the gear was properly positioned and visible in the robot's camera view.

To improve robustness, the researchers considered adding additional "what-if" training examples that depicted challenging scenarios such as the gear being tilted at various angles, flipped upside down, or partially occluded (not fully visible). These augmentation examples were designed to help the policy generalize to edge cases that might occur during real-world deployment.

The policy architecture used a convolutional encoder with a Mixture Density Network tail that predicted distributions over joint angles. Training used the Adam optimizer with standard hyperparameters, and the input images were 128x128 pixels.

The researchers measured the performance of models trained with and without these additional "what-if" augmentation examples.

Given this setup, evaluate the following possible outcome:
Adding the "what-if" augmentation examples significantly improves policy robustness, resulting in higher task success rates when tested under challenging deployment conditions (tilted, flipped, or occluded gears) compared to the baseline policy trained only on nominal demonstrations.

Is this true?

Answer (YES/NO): NO